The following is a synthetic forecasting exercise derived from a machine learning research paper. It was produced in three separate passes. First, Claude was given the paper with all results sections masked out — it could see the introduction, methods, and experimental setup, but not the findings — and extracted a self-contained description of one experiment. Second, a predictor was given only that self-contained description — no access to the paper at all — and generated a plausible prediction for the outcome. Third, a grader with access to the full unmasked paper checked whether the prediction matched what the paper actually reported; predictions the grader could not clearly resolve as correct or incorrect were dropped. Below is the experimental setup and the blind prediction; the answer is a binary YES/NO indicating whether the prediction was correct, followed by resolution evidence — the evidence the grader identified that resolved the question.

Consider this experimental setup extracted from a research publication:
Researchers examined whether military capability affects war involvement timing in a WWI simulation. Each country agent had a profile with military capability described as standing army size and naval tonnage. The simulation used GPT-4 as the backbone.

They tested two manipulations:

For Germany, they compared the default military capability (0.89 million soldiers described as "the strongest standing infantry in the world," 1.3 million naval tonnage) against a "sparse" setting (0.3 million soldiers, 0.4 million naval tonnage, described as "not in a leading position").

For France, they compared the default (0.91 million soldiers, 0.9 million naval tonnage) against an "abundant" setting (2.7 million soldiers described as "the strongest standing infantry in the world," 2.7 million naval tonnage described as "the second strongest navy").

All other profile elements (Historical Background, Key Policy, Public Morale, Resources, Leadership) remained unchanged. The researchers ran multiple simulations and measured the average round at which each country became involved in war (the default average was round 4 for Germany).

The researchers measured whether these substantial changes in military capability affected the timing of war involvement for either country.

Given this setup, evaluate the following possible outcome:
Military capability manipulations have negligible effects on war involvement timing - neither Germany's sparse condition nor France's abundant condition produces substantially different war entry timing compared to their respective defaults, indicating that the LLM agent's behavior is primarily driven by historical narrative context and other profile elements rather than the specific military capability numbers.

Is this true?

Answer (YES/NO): YES